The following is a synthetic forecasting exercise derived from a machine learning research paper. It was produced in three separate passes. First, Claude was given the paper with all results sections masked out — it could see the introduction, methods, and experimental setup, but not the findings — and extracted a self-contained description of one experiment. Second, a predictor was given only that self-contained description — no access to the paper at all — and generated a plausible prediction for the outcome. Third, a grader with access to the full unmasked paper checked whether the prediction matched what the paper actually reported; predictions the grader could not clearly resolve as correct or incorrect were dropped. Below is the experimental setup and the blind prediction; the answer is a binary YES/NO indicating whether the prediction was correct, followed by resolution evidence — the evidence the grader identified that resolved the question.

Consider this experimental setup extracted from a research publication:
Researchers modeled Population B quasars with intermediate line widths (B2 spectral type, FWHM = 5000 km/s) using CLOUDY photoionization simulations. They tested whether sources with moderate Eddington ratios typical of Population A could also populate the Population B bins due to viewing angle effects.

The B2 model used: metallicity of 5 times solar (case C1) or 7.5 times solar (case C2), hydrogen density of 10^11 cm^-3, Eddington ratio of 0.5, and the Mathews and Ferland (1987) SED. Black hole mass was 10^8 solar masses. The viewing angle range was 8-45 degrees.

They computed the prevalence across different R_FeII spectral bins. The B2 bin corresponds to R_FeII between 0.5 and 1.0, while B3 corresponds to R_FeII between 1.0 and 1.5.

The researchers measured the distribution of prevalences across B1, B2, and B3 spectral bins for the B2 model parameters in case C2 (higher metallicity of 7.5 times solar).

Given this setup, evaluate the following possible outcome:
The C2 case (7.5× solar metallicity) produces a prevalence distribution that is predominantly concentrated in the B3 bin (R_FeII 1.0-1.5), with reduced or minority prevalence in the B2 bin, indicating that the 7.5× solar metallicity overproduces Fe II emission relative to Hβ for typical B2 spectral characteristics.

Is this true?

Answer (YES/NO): YES